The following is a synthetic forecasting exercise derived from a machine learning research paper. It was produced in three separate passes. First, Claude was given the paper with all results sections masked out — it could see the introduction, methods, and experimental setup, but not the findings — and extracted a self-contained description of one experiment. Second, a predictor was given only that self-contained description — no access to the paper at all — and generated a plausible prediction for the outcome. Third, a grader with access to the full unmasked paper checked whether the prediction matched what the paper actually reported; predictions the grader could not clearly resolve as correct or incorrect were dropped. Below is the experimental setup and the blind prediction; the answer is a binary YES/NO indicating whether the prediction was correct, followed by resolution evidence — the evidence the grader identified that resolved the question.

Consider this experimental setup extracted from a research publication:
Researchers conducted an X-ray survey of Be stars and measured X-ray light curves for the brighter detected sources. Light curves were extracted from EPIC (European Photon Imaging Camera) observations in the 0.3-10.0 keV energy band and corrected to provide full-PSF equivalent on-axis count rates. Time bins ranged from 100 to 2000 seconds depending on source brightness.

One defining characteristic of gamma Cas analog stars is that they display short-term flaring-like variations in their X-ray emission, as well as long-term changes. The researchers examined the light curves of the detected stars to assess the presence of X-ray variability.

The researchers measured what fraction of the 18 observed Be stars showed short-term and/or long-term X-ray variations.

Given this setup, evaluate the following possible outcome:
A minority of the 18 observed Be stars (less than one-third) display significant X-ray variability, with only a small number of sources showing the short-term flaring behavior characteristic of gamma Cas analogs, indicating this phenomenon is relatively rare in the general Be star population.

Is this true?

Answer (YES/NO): NO